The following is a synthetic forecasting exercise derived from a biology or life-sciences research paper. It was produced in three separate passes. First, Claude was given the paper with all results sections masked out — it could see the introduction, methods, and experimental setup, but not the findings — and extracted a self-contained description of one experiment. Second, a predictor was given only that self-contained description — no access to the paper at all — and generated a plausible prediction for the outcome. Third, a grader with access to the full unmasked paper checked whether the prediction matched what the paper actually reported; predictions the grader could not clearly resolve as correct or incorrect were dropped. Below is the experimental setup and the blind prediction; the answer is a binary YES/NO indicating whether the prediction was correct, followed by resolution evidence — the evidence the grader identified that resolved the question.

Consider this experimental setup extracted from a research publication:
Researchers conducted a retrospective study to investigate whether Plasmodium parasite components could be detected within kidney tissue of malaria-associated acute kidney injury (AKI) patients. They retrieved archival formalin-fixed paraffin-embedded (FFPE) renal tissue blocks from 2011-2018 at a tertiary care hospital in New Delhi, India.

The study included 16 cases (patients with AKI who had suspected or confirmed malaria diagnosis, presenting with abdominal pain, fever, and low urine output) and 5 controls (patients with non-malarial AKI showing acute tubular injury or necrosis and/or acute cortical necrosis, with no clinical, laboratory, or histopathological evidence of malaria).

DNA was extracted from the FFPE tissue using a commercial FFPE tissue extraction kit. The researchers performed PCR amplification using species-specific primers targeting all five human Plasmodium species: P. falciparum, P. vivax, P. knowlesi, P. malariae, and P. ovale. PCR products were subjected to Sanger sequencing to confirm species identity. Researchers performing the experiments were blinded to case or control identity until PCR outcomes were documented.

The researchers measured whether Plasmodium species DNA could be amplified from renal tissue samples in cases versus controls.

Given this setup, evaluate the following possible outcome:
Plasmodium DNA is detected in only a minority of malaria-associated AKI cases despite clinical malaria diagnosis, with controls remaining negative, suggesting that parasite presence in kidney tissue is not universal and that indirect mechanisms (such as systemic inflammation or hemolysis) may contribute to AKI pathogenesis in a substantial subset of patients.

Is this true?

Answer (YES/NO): NO